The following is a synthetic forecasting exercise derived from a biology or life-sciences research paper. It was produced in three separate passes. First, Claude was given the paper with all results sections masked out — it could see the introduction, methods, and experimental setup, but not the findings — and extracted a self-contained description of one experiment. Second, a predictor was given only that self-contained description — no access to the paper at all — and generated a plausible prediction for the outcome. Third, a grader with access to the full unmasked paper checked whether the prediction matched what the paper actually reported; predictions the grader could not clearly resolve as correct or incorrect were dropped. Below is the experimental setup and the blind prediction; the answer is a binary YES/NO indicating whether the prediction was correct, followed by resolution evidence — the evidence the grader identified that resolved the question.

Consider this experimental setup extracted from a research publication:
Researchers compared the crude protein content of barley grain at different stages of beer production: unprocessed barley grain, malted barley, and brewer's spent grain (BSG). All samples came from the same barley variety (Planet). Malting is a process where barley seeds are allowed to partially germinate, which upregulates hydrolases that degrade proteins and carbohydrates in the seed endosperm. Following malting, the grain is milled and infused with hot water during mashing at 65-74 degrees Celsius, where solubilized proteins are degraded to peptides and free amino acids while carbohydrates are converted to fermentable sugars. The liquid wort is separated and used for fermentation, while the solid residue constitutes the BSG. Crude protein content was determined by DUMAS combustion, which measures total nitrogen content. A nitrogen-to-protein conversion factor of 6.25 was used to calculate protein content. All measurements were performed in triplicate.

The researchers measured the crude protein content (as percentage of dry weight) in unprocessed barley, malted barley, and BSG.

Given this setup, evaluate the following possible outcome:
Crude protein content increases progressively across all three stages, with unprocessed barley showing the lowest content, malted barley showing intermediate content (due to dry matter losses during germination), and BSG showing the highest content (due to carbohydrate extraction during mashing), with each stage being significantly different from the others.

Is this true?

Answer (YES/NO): YES